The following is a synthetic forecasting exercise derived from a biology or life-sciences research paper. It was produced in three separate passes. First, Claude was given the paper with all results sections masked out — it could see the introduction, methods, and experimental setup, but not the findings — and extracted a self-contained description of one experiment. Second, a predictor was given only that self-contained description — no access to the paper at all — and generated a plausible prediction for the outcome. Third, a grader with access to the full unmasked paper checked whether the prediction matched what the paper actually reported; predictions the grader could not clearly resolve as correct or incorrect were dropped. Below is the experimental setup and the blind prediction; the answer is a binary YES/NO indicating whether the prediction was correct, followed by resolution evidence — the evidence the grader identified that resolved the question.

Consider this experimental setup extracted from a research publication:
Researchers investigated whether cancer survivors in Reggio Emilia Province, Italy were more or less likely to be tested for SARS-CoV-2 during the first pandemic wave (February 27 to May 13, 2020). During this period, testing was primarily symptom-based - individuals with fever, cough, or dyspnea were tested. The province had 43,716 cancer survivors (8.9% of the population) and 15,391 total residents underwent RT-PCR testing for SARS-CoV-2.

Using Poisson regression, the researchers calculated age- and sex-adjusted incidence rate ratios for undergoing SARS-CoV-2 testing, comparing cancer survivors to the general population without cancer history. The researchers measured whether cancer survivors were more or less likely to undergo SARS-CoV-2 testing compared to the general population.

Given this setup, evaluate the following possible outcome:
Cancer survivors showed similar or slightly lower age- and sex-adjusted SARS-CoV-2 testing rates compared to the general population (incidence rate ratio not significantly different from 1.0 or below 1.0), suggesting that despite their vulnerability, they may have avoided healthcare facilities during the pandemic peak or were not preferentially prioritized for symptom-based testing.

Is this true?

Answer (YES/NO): YES